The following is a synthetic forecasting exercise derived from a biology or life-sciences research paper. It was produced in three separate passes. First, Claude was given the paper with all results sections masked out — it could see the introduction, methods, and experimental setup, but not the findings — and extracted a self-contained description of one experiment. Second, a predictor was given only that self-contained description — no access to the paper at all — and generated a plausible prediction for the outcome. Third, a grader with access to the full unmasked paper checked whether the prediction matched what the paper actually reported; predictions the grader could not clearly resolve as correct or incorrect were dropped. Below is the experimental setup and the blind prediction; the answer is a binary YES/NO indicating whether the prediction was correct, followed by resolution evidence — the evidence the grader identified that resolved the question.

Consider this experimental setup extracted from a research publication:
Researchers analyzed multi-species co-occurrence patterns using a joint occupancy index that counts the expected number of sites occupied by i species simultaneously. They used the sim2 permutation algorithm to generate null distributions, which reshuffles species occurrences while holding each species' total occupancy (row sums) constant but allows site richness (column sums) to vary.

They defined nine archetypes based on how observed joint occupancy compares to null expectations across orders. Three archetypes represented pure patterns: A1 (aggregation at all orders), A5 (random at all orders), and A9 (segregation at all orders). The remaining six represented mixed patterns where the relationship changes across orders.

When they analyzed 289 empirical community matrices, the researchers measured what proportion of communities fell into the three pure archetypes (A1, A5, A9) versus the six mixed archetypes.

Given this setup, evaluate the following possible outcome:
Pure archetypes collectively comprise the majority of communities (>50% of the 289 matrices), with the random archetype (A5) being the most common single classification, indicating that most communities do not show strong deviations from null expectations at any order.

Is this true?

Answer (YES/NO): NO